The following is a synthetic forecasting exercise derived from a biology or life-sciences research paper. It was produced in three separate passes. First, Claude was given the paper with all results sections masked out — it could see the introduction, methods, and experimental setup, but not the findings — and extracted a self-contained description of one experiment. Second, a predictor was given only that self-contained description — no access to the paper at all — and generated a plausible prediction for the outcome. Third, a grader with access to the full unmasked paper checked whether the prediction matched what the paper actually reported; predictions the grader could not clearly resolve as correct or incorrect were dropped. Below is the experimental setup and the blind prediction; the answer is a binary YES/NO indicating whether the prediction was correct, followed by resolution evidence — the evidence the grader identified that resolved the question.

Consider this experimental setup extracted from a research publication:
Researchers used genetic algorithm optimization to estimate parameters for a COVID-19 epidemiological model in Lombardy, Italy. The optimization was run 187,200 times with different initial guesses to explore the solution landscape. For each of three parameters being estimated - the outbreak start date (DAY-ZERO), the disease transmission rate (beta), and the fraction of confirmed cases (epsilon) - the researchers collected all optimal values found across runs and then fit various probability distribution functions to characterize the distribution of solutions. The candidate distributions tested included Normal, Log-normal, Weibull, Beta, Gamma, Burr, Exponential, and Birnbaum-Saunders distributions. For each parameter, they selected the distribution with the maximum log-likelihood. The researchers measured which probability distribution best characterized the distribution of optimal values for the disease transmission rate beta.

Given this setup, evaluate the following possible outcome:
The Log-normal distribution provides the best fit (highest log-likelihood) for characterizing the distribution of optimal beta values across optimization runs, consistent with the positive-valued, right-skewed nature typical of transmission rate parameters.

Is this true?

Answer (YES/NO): NO